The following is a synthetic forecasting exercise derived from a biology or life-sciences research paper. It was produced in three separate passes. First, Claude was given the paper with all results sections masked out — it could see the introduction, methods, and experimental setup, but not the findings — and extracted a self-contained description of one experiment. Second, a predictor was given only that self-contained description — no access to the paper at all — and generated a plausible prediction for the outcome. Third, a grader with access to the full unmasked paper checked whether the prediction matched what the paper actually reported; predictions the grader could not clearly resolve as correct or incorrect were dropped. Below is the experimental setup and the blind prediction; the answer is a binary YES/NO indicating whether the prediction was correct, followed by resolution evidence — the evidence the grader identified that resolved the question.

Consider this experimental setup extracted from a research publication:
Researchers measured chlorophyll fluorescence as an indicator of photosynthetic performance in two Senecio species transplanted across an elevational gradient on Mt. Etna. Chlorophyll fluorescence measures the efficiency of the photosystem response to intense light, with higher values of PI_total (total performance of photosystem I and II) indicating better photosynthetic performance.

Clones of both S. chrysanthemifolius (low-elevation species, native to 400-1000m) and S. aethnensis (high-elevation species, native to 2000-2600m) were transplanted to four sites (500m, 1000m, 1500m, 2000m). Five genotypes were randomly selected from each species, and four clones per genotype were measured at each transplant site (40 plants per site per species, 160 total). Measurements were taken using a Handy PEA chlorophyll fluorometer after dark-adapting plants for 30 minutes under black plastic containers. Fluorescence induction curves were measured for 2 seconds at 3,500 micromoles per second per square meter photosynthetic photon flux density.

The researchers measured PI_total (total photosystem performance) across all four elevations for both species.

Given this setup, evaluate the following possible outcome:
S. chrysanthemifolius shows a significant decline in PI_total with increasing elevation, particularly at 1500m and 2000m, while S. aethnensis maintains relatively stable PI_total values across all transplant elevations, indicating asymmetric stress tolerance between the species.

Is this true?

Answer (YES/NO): NO